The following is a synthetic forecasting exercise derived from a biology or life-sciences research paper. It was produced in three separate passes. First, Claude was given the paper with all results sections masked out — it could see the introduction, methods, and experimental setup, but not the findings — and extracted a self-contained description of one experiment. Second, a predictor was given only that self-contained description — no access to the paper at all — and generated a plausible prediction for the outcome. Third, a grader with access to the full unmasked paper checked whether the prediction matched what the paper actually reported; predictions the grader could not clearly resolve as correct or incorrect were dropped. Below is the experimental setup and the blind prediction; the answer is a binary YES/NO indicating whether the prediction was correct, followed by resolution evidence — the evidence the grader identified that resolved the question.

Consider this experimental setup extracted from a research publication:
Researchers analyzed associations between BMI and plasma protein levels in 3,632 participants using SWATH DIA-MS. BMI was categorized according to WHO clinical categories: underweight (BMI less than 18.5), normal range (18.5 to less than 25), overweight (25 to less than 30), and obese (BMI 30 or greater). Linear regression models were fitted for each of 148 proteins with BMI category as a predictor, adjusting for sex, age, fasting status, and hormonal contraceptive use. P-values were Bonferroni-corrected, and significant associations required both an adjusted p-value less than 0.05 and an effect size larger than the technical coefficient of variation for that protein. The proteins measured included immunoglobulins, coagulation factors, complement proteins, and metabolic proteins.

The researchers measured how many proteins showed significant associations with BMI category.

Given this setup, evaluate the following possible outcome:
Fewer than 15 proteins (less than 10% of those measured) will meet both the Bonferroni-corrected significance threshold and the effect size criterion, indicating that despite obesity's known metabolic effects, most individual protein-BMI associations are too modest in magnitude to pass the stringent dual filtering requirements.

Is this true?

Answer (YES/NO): NO